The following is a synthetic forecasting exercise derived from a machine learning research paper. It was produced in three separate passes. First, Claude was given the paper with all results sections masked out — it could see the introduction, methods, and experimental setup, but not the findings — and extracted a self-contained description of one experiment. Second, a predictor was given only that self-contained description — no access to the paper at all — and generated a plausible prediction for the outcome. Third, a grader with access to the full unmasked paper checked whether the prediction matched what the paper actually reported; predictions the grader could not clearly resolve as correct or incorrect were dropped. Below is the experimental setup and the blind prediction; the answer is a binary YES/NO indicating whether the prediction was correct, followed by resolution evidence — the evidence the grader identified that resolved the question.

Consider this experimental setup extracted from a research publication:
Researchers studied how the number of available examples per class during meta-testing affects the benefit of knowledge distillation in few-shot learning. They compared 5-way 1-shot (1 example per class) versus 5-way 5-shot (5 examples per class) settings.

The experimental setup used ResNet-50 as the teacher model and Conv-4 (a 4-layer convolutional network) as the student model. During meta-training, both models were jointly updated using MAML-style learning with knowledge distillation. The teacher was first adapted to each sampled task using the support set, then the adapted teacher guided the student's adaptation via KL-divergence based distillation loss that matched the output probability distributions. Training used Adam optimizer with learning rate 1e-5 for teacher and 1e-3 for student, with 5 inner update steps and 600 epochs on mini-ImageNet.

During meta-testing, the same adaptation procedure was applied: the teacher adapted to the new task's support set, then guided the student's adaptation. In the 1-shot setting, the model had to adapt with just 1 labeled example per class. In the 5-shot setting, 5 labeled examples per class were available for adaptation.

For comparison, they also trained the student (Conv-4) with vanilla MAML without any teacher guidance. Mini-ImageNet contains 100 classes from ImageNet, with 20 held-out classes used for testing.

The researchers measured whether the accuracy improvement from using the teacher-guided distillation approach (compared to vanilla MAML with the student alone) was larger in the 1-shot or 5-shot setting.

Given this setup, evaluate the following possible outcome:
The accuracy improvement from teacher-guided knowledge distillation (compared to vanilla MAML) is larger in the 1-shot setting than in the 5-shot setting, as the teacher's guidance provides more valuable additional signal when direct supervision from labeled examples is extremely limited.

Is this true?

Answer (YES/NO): NO